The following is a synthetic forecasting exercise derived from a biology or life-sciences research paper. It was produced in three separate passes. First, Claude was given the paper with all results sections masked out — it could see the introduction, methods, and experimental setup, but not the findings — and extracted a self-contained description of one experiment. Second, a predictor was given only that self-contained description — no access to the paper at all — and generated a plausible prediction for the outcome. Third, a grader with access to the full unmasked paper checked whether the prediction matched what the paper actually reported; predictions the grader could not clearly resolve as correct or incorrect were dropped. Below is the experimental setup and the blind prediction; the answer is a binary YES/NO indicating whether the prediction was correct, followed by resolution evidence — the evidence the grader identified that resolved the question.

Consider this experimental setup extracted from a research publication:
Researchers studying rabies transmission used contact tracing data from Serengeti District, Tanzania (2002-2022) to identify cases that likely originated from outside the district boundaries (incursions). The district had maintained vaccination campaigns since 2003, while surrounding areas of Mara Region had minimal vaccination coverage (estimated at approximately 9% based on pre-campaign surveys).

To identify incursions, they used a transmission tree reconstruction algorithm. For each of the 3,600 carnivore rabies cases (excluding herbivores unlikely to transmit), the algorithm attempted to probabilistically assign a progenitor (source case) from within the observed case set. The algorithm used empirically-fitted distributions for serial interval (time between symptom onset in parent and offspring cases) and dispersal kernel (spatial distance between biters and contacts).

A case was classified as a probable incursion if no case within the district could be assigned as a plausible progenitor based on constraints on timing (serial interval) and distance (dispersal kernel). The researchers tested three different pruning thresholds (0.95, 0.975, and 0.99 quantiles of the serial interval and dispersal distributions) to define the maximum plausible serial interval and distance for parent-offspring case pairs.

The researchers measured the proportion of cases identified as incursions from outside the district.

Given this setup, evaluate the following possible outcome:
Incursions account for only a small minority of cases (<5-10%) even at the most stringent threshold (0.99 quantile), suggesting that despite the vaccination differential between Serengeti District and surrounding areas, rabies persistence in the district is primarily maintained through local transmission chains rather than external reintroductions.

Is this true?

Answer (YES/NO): NO